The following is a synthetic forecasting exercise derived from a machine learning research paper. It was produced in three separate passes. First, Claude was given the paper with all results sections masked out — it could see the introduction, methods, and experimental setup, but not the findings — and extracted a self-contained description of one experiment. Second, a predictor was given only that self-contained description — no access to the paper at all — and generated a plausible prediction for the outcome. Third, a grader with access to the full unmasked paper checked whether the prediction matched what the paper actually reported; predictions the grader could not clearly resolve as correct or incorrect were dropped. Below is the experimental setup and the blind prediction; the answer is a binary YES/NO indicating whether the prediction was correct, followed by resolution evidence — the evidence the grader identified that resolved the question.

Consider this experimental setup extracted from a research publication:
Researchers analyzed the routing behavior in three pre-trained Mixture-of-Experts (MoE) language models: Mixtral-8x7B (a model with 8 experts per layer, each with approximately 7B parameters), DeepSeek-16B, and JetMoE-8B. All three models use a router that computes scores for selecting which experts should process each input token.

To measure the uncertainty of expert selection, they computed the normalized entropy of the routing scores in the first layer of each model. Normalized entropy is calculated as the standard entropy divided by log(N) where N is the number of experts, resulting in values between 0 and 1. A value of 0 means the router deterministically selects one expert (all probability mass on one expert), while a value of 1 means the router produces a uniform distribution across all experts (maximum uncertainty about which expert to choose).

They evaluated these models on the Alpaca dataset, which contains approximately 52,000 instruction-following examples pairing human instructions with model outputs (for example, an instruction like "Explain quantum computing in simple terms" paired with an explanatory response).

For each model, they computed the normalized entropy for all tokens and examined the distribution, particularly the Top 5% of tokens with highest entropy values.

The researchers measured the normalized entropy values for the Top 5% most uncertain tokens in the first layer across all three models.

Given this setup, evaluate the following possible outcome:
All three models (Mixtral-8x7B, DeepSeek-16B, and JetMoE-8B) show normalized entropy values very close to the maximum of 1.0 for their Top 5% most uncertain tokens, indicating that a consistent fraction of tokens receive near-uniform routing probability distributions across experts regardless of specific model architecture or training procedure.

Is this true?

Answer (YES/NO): YES